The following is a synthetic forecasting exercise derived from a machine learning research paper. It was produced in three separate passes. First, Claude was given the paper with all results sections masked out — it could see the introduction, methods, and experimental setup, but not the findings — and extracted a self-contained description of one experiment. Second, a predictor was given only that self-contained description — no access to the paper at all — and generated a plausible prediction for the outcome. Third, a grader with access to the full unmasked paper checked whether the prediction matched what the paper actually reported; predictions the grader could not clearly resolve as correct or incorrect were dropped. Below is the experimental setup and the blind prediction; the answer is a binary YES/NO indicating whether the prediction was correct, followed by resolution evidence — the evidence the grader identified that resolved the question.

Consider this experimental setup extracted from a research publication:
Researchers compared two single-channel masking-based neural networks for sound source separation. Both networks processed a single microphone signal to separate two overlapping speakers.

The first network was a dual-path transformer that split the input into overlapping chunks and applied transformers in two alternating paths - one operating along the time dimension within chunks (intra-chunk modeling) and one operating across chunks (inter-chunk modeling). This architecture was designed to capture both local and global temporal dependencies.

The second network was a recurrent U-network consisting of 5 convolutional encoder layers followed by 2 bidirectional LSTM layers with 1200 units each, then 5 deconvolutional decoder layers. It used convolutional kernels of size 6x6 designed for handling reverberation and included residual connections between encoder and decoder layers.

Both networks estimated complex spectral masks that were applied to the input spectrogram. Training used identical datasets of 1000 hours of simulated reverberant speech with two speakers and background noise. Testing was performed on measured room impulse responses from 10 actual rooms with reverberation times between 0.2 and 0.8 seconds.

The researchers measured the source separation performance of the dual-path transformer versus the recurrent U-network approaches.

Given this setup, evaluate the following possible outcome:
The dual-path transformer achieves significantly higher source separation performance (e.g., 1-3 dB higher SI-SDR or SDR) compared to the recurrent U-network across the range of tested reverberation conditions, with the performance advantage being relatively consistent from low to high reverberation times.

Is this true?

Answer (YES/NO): NO